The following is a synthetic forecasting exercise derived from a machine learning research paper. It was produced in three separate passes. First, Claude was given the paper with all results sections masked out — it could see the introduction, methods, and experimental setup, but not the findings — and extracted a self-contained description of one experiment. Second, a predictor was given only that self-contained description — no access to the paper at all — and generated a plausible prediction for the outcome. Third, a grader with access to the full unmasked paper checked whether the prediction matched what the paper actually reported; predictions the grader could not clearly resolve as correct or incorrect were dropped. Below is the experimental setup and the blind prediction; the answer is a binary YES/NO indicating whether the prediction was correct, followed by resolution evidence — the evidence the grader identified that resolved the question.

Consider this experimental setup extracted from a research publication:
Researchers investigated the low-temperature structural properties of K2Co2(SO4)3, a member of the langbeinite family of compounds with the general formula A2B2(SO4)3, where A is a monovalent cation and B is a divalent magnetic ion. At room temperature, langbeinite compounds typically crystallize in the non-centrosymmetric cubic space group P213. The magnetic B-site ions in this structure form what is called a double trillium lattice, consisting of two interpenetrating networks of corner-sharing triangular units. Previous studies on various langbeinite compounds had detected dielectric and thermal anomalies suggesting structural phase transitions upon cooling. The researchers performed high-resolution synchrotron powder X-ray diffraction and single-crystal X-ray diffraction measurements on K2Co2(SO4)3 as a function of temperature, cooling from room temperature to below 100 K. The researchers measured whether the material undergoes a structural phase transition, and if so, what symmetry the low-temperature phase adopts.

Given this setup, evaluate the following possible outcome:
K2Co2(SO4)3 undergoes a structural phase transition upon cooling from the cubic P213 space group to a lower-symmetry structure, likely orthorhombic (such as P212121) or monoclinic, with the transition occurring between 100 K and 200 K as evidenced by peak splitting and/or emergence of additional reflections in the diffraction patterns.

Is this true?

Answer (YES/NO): YES